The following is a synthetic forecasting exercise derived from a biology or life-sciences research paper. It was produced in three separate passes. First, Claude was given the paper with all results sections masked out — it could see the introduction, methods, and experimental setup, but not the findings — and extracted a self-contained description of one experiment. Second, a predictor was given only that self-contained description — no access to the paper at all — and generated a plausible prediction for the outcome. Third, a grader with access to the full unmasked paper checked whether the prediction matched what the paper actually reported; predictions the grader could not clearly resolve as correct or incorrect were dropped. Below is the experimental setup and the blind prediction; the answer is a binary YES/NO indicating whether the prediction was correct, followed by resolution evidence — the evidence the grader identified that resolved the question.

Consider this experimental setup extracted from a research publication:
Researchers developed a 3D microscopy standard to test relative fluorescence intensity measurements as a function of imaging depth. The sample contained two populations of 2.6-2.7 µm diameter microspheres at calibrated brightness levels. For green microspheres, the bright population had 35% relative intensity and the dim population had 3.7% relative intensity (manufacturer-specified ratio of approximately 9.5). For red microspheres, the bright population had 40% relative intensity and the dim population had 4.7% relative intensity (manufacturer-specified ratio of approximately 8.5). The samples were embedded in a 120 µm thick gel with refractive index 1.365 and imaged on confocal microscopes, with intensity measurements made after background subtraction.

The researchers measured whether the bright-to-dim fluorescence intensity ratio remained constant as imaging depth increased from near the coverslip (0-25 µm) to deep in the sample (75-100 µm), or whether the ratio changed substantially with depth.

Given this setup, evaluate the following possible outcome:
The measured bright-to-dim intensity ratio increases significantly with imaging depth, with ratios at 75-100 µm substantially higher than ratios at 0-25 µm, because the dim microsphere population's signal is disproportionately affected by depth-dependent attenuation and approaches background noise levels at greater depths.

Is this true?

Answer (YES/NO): NO